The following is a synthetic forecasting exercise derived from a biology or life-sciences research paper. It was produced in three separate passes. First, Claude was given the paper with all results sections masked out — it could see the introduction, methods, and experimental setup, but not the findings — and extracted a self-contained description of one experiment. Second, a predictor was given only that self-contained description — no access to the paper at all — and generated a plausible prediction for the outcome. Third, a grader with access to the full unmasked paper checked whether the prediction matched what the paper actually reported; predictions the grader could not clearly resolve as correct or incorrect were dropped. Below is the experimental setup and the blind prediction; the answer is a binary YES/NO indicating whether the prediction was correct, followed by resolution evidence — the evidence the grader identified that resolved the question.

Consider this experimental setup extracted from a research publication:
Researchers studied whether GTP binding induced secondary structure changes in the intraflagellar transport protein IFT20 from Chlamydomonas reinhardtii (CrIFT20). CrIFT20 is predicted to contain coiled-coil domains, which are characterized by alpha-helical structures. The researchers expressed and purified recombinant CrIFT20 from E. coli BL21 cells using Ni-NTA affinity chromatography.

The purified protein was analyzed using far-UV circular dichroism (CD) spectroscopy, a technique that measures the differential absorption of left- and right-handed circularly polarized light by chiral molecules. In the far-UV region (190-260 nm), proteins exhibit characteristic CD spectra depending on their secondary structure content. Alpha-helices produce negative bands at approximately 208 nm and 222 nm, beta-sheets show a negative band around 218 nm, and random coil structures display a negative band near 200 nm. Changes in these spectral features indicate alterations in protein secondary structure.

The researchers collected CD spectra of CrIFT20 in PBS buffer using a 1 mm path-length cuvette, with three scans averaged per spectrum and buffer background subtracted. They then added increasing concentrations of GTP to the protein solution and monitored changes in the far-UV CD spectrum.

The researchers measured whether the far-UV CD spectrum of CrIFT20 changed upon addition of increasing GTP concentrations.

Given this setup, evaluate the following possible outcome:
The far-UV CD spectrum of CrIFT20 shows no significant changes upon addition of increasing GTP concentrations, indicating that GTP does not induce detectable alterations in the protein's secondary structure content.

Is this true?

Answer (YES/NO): NO